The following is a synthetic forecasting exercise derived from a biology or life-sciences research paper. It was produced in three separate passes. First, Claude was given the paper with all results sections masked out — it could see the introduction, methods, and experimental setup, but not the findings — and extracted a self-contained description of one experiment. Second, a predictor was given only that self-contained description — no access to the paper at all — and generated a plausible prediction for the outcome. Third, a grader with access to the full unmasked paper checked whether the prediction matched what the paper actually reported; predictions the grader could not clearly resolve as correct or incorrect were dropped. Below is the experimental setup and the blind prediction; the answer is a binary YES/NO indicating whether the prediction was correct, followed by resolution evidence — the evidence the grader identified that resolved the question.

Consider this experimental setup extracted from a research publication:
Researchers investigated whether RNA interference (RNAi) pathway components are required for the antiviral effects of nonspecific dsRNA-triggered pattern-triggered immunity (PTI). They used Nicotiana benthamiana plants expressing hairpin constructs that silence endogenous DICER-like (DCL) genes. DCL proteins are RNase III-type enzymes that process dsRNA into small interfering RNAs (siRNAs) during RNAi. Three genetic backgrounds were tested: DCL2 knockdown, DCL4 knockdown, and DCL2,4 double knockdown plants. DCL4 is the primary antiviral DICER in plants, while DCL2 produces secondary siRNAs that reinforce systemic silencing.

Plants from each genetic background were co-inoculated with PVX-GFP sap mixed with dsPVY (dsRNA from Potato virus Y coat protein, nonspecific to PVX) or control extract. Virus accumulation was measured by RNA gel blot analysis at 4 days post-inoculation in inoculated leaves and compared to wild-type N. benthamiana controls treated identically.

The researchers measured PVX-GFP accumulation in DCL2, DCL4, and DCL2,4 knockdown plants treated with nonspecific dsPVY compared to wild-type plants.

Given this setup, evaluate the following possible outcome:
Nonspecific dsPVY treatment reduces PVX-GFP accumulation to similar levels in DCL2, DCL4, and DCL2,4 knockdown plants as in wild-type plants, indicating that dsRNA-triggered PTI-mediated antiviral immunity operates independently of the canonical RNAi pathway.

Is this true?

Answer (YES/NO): NO